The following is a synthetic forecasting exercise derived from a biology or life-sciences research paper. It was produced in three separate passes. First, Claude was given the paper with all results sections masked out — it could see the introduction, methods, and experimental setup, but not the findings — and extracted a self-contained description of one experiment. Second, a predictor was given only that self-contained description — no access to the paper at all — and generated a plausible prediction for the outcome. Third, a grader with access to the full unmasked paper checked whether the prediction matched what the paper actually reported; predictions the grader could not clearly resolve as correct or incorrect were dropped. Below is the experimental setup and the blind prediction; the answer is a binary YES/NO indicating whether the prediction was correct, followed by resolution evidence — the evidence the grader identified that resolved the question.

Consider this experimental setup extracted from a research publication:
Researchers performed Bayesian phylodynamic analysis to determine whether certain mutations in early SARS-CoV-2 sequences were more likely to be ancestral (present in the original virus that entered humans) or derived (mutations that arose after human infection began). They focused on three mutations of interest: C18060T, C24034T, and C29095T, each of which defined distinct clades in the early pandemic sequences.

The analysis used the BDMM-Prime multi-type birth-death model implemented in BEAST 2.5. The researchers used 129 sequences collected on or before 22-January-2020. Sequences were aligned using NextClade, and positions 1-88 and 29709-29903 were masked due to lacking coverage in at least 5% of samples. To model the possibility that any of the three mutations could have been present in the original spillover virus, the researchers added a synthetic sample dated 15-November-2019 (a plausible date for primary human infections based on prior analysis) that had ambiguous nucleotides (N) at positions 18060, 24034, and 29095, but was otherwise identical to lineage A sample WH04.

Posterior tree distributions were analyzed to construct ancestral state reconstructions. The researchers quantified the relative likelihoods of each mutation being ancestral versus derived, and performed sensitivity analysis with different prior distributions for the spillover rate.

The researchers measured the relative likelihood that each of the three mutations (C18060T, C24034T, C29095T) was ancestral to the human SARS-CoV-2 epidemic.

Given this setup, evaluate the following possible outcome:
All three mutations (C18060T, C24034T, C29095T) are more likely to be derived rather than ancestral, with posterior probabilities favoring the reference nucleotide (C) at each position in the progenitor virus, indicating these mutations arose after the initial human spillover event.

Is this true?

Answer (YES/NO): YES